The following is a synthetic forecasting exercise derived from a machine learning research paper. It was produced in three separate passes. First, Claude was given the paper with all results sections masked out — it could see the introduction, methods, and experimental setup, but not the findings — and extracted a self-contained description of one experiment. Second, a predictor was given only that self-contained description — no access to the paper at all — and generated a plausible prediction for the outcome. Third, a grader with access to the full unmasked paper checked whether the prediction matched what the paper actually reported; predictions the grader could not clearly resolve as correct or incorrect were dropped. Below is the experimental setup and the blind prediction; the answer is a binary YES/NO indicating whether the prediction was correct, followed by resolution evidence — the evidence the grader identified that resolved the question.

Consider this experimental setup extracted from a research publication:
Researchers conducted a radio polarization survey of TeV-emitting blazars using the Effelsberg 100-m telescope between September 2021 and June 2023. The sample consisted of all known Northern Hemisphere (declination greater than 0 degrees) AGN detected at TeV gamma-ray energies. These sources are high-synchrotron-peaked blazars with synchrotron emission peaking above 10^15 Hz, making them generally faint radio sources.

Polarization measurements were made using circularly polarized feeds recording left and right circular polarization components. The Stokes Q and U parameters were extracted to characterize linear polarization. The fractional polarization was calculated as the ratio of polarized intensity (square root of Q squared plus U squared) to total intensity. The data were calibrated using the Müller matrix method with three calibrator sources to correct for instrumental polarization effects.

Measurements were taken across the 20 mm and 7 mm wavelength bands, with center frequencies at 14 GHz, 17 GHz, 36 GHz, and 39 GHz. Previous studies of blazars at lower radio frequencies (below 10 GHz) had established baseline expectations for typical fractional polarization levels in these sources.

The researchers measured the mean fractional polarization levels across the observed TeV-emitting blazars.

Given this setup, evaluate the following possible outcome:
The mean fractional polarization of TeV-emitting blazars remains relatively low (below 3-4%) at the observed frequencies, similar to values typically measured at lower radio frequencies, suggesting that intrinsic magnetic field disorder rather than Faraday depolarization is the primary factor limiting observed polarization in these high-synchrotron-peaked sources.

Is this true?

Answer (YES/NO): NO